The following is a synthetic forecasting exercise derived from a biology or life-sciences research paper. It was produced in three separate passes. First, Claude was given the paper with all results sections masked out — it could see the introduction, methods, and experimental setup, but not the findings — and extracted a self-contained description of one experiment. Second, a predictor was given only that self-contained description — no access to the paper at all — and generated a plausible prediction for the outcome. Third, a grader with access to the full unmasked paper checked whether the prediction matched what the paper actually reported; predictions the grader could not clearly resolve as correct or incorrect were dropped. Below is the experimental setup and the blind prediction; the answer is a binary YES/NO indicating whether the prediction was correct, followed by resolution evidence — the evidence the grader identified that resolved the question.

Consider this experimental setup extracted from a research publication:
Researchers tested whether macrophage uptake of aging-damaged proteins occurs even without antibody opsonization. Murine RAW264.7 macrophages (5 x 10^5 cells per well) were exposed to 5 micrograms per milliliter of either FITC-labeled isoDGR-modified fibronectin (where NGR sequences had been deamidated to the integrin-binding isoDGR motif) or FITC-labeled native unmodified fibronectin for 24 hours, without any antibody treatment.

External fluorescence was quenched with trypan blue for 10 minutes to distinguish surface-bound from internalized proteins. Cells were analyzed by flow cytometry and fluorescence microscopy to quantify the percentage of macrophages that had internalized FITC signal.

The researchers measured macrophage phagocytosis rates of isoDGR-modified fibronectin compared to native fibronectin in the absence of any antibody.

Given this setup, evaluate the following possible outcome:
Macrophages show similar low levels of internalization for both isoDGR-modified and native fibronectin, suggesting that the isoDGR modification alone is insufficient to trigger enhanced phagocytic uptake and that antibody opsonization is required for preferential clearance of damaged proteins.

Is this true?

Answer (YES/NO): YES